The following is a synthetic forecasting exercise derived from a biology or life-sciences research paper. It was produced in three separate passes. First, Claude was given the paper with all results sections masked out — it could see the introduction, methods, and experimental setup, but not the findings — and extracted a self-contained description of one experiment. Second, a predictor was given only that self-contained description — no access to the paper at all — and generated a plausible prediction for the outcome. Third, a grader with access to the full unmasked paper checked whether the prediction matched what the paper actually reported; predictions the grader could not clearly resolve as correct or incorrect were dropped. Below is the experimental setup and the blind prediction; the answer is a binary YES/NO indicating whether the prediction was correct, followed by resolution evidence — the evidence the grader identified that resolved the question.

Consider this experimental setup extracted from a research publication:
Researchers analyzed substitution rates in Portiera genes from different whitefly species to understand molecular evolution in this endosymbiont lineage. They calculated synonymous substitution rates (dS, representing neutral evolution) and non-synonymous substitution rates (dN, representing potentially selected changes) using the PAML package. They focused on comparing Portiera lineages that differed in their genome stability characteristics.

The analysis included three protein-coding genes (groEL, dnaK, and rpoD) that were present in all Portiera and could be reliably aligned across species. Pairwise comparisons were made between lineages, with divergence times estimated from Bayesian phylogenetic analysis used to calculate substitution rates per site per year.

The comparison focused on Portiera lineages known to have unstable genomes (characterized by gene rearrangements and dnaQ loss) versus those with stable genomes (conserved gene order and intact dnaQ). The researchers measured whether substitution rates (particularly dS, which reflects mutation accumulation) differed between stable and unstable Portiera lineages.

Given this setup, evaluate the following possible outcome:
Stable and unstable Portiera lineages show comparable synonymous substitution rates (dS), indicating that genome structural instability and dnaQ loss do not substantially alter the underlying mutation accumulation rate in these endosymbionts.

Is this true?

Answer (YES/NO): NO